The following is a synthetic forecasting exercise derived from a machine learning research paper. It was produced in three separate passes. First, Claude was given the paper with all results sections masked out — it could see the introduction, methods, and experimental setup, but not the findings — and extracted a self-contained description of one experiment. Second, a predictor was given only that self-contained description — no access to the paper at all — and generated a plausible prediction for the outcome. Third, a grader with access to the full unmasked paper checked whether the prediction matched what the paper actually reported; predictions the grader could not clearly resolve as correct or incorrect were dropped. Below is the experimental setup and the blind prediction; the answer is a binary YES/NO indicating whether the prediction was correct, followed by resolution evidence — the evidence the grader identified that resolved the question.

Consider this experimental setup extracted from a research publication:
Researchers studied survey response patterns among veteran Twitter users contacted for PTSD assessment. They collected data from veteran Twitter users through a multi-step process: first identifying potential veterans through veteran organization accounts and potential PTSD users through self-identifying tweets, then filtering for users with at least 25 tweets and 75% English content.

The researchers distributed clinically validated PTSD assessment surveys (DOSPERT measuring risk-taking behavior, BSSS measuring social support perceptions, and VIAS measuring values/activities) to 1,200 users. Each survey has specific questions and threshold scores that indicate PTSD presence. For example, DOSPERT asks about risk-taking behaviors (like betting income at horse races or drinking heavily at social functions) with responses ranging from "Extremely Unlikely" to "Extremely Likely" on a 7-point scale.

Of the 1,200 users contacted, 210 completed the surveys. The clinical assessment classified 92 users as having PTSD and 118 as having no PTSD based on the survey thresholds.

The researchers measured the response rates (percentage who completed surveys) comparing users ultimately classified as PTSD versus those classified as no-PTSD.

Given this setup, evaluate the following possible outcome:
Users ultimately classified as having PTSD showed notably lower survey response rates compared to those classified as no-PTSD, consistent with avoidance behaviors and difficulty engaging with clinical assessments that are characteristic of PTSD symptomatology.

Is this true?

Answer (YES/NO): NO